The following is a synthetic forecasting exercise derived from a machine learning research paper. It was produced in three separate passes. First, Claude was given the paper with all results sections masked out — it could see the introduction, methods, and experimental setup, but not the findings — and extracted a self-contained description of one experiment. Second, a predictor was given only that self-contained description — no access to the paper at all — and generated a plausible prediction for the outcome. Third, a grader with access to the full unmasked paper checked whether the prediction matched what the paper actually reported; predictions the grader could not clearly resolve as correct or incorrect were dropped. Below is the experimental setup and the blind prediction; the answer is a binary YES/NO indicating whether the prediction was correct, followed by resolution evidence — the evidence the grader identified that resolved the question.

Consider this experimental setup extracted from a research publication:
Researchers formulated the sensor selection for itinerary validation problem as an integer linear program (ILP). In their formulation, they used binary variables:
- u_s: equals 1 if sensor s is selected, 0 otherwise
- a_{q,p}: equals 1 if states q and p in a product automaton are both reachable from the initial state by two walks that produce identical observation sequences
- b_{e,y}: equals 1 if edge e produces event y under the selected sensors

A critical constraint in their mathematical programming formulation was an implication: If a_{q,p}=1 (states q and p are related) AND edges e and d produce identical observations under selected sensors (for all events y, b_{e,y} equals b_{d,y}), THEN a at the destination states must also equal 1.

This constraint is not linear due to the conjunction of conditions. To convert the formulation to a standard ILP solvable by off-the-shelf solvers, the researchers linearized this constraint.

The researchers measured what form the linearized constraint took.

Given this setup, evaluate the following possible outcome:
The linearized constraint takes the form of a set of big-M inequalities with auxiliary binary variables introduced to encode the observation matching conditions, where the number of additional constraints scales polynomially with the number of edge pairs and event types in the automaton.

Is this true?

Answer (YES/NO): NO